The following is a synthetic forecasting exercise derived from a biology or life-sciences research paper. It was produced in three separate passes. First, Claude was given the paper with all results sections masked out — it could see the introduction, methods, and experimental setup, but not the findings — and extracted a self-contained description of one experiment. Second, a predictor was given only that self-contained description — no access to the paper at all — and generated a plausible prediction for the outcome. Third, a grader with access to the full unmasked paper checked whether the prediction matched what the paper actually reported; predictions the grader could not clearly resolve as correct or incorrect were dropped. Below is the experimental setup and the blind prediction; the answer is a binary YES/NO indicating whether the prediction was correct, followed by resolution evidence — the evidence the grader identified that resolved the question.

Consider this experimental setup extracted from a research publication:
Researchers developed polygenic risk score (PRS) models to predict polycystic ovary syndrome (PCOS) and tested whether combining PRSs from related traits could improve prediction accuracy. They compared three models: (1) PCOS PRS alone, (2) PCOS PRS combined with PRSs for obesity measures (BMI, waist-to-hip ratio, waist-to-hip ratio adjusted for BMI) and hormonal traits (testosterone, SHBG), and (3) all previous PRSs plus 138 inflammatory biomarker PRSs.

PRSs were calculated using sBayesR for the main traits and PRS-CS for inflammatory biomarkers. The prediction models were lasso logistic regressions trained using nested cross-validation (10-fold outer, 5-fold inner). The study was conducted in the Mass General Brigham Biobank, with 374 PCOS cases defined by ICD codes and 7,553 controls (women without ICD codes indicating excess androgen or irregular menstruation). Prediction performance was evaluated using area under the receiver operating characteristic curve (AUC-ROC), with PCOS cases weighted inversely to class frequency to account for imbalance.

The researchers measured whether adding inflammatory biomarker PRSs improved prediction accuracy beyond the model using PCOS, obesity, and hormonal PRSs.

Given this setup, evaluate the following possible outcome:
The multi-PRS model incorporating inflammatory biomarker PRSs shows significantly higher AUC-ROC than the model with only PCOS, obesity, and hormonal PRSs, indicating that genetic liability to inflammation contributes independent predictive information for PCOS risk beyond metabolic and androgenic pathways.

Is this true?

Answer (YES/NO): NO